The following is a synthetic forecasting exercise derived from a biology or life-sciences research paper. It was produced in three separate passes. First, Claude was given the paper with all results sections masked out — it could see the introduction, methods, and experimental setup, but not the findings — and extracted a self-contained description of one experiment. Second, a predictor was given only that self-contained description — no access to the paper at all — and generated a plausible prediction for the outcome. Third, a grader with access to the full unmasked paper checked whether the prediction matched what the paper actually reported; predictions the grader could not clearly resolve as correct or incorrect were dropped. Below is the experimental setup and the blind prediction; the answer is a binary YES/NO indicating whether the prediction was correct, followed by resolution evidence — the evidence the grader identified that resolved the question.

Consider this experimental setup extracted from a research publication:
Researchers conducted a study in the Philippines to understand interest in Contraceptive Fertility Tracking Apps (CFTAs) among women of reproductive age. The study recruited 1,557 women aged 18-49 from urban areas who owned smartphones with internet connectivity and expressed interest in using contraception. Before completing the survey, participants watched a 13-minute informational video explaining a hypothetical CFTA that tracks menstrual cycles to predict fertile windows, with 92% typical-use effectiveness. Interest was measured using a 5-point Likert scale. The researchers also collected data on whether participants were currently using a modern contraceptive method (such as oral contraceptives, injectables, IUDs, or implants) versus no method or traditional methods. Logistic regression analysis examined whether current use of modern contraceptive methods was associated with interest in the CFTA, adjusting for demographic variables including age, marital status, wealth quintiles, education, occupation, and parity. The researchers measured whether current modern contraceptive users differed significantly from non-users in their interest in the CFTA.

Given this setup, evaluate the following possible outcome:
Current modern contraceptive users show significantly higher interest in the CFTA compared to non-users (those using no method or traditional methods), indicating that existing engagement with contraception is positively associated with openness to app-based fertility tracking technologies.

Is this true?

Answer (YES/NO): YES